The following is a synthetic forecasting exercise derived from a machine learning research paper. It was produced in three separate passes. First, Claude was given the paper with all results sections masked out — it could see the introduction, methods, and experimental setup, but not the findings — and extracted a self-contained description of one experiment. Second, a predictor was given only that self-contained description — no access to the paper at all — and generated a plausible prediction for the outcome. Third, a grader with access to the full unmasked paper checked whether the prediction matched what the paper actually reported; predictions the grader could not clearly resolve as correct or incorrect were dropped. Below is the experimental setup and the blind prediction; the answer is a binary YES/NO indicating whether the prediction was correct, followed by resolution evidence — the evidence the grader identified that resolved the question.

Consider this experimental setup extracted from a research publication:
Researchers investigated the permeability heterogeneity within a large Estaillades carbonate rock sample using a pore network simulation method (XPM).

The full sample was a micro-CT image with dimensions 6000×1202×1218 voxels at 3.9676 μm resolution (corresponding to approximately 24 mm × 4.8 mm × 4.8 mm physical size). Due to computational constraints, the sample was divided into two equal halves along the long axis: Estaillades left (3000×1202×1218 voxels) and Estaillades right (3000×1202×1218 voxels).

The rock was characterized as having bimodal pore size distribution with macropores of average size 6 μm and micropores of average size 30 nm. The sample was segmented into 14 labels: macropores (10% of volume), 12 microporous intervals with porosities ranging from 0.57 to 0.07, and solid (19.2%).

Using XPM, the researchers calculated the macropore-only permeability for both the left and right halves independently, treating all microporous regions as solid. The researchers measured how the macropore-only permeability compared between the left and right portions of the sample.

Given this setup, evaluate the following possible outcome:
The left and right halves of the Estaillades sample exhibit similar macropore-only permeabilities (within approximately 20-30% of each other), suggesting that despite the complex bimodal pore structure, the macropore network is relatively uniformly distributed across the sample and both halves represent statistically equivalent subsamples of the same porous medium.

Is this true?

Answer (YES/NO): NO